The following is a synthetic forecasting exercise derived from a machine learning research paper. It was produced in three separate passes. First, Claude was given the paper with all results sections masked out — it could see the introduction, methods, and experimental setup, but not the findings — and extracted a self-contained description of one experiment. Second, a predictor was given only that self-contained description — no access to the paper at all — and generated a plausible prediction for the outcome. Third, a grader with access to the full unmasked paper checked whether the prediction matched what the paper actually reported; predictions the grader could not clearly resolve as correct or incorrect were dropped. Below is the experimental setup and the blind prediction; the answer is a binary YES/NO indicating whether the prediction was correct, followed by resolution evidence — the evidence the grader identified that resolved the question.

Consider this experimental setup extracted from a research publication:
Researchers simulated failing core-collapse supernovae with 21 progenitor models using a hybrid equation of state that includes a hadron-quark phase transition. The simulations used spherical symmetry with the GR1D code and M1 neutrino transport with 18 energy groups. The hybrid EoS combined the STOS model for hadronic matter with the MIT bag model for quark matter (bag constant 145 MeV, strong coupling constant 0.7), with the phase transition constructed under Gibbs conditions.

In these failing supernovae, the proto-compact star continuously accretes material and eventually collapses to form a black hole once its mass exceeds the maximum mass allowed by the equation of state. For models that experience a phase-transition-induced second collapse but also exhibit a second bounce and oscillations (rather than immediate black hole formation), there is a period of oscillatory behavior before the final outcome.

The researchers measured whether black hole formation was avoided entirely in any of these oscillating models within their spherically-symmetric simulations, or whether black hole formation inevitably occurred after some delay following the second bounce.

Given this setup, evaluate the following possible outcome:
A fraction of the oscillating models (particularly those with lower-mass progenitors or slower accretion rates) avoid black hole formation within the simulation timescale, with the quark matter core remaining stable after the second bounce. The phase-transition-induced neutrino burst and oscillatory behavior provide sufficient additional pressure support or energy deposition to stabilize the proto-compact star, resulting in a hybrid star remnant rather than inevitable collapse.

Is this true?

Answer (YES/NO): NO